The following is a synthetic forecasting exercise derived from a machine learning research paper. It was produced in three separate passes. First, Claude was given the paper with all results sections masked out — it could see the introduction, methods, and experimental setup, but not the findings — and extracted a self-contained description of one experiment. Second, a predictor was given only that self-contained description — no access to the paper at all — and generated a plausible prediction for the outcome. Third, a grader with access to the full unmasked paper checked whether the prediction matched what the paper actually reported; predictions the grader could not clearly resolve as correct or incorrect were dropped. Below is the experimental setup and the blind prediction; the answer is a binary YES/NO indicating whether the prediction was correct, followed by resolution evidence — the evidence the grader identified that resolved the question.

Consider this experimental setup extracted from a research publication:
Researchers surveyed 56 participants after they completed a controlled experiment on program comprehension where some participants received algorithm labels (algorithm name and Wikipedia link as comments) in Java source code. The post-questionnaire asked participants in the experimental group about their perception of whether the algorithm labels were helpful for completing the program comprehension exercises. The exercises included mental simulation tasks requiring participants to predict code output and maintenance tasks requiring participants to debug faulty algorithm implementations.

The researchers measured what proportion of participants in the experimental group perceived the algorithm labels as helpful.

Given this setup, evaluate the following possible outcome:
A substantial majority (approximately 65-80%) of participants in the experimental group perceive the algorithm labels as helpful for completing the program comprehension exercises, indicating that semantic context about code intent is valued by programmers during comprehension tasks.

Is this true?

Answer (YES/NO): NO